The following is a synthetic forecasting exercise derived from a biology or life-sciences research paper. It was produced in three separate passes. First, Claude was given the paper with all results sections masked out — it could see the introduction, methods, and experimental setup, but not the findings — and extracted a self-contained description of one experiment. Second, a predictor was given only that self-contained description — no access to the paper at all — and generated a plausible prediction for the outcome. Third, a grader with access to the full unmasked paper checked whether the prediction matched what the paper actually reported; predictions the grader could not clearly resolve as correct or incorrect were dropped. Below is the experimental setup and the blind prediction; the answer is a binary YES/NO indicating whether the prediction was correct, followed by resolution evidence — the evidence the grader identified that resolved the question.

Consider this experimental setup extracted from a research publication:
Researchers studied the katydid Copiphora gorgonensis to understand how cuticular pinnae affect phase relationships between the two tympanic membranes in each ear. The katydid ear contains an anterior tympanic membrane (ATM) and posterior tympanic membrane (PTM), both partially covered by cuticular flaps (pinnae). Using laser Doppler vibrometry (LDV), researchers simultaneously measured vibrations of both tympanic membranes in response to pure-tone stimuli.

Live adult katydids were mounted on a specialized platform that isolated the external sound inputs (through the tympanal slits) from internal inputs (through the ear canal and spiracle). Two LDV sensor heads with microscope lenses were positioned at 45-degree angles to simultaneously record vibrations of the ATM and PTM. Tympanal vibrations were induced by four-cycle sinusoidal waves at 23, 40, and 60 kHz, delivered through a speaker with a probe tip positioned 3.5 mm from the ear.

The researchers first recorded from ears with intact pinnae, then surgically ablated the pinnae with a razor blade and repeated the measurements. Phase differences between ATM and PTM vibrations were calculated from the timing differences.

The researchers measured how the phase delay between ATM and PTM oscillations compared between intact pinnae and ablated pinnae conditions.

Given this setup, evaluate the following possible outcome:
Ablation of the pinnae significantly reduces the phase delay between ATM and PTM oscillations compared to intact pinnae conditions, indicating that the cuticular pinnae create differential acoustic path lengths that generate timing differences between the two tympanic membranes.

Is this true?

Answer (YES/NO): YES